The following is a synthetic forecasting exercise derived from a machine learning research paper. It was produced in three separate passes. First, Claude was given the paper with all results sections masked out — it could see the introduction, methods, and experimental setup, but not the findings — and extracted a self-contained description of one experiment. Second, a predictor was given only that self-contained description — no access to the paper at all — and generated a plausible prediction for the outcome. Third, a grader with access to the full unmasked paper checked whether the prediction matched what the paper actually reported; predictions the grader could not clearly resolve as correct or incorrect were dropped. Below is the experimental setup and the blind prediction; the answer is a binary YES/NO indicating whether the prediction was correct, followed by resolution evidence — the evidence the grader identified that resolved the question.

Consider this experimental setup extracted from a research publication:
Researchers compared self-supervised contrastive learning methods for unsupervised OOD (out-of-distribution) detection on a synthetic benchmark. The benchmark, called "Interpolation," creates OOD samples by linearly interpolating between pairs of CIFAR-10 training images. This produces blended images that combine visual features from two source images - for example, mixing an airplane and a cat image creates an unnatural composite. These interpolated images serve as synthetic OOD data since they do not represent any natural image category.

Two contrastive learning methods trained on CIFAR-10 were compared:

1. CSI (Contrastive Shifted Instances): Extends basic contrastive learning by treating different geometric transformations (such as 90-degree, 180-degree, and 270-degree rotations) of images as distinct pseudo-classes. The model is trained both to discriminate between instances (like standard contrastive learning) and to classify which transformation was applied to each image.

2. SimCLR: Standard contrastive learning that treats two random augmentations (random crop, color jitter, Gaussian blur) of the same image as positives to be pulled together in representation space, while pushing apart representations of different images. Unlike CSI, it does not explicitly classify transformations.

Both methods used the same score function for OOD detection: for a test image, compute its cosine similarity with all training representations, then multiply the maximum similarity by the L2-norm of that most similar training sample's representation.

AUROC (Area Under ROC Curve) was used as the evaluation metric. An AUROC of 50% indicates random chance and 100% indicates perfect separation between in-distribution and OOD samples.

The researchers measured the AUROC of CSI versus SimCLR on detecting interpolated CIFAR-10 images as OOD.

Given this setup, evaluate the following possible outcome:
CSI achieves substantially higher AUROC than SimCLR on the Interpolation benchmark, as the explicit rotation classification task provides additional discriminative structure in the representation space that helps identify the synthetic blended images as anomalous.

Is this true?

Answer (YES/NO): NO